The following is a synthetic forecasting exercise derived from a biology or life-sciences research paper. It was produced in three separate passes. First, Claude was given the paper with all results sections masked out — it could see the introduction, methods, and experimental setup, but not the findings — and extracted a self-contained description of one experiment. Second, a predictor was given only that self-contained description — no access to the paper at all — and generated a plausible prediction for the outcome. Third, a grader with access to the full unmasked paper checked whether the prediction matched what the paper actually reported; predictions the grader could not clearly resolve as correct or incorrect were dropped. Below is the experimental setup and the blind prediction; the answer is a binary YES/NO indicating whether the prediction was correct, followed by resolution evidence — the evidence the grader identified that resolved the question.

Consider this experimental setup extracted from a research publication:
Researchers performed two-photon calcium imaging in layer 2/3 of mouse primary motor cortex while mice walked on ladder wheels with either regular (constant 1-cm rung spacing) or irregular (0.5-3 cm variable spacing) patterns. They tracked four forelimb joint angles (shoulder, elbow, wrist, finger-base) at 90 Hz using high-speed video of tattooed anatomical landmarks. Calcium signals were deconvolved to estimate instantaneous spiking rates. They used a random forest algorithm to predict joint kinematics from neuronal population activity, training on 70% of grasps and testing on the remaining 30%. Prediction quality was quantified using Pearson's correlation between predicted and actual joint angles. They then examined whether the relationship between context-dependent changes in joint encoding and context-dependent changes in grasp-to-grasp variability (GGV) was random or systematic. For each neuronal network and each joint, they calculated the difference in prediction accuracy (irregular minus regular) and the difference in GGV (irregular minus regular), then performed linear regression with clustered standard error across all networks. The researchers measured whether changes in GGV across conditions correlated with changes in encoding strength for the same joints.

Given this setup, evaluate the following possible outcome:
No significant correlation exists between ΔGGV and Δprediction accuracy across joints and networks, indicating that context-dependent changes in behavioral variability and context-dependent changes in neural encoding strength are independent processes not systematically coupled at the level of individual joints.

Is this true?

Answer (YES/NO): NO